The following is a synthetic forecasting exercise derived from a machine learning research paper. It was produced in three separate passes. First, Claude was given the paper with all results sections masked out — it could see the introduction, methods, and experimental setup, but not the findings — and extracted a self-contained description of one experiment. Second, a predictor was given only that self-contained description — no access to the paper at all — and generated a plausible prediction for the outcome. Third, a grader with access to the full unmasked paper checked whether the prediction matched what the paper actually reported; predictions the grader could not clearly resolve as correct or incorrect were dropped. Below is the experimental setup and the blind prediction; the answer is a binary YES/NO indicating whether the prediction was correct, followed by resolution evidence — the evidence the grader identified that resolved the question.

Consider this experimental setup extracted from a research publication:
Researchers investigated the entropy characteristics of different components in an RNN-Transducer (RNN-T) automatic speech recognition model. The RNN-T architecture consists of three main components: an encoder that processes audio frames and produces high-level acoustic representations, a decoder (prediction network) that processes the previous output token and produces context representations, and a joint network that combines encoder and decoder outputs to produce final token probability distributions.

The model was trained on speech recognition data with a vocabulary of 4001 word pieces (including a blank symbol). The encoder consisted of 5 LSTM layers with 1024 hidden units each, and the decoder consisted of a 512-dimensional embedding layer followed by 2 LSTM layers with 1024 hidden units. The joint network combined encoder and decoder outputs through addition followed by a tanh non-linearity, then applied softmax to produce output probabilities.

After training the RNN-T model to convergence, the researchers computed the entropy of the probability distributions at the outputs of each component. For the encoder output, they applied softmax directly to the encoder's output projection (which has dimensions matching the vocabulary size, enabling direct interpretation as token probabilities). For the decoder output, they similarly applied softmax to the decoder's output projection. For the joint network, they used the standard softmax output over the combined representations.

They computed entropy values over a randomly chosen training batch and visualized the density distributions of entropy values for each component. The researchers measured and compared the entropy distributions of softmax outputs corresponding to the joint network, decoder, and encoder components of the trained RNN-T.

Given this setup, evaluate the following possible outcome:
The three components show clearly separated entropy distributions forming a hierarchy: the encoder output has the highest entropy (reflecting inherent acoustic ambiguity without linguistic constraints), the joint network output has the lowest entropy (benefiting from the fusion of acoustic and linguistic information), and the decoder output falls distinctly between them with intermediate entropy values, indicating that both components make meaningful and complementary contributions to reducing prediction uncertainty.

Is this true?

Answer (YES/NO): NO